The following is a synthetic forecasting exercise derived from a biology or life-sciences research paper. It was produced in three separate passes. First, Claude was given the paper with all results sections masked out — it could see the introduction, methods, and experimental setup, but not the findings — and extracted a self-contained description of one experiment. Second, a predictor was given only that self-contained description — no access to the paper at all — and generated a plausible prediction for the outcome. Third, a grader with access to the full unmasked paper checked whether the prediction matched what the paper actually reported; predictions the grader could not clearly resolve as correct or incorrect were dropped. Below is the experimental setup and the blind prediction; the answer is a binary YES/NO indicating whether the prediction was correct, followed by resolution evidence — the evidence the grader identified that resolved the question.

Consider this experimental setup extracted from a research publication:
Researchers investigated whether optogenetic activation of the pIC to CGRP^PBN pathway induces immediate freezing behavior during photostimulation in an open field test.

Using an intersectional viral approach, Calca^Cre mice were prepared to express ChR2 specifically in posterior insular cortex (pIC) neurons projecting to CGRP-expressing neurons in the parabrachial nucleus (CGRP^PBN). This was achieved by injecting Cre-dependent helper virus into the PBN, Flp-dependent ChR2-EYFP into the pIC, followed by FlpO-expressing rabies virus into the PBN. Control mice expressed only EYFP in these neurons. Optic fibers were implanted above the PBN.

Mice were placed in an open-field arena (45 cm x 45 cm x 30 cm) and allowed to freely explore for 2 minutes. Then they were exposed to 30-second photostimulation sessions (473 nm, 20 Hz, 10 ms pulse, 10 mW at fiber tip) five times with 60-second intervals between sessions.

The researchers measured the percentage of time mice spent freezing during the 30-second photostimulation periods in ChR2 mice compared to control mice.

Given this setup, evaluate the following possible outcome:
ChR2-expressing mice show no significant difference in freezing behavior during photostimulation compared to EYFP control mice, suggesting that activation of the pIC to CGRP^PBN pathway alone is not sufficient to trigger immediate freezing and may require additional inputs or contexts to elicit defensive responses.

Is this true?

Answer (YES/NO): YES